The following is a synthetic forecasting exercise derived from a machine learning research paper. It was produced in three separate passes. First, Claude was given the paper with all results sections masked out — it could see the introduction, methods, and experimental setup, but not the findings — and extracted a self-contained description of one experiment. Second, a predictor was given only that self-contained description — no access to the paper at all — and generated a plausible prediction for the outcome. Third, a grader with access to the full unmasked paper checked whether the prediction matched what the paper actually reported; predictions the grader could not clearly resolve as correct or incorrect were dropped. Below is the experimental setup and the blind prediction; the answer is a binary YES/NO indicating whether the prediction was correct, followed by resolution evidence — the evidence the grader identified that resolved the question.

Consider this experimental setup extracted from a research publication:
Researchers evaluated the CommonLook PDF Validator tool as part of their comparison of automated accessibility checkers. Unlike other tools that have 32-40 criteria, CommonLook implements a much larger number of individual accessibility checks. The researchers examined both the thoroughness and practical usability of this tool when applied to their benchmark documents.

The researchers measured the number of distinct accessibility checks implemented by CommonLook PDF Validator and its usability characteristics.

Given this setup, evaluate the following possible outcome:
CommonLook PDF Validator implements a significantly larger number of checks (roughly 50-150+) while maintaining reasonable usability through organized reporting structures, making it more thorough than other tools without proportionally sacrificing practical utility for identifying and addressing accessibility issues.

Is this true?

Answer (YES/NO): NO